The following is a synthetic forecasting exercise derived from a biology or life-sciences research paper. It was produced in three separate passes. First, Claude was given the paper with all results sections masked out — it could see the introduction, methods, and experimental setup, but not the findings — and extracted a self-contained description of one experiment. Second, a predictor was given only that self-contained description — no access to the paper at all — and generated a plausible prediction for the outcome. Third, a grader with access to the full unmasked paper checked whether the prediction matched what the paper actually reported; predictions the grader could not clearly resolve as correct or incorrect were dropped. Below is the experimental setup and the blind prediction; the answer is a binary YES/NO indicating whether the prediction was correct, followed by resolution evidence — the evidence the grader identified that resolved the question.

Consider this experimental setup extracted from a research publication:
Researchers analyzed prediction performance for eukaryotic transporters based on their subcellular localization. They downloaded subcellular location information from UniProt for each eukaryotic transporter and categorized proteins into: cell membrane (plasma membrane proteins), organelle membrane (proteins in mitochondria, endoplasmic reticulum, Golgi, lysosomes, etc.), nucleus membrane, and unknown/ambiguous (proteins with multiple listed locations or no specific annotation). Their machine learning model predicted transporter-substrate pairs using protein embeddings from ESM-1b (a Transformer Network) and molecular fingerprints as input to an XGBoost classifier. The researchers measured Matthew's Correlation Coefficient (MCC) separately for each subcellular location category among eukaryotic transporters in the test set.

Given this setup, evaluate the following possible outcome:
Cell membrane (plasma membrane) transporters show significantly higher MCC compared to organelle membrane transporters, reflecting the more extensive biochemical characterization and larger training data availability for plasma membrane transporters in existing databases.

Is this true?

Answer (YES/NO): NO